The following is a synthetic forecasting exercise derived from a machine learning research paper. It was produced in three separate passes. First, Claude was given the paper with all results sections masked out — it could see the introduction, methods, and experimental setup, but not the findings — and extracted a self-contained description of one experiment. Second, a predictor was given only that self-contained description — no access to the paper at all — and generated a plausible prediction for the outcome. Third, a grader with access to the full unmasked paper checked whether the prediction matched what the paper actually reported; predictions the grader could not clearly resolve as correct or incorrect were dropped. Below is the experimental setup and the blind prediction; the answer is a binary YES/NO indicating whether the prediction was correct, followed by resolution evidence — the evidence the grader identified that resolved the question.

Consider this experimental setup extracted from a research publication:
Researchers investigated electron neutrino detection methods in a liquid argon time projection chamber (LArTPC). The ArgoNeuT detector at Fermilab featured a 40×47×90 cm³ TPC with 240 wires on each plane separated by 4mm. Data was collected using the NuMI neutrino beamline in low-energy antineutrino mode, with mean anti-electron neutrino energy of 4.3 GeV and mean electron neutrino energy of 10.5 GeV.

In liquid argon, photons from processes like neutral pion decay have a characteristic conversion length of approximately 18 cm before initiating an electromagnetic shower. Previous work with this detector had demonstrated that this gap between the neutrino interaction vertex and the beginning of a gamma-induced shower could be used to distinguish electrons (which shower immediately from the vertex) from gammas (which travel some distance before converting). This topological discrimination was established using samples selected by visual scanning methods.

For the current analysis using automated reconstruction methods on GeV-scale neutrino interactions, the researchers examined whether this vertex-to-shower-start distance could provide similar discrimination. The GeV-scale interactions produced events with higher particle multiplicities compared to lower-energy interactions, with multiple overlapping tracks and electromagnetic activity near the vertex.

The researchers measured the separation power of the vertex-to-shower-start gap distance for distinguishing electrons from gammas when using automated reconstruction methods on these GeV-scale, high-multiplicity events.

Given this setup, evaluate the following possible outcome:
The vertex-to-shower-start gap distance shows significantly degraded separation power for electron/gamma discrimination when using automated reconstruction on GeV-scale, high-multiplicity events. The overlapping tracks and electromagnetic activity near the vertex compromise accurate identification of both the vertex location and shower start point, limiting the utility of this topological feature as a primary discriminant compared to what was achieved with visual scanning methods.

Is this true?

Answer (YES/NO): YES